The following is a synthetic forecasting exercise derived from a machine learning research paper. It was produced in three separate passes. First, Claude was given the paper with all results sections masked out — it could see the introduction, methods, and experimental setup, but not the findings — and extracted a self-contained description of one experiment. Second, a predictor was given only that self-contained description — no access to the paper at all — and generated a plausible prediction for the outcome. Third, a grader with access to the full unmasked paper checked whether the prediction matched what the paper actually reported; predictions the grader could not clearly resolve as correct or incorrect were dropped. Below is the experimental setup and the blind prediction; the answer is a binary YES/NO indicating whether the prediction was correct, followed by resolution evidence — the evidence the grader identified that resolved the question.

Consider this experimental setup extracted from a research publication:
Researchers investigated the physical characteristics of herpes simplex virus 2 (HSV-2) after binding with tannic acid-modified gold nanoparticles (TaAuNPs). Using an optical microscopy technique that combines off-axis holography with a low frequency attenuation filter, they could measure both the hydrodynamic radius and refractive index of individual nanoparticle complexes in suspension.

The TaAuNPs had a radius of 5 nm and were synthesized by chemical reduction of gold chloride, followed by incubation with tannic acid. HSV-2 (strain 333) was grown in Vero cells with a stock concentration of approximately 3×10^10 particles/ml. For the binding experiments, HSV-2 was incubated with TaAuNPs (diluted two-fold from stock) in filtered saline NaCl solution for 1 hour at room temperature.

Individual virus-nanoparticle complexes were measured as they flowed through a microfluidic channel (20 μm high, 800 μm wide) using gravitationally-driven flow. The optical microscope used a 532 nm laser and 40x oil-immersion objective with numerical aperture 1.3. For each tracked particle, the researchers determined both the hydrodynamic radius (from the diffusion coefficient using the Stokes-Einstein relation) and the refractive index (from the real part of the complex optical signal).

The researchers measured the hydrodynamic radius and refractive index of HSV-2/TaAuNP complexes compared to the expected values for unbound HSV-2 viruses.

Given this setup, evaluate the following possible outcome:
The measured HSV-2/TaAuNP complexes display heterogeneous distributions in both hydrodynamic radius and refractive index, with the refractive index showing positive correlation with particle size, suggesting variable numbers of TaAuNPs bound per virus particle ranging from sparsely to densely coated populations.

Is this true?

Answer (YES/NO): NO